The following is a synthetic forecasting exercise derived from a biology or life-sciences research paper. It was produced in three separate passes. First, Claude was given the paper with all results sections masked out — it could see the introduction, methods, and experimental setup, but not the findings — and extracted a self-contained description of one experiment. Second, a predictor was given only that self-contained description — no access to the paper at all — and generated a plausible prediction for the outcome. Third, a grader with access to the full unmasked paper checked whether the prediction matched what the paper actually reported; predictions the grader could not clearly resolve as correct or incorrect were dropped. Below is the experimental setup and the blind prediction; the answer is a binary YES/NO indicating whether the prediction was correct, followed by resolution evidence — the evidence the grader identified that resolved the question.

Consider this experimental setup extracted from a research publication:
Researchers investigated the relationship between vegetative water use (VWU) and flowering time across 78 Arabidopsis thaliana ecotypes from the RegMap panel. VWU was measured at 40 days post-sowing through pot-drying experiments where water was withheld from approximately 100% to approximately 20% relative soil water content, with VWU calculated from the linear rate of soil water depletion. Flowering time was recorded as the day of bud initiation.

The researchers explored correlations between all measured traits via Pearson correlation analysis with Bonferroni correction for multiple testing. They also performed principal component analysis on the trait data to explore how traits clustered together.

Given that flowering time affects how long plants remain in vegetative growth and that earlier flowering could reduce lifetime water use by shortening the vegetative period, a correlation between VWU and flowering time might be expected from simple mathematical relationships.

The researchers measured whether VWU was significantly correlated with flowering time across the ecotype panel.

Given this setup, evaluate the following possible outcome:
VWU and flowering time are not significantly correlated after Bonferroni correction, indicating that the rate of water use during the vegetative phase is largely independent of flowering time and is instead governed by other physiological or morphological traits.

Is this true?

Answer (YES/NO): YES